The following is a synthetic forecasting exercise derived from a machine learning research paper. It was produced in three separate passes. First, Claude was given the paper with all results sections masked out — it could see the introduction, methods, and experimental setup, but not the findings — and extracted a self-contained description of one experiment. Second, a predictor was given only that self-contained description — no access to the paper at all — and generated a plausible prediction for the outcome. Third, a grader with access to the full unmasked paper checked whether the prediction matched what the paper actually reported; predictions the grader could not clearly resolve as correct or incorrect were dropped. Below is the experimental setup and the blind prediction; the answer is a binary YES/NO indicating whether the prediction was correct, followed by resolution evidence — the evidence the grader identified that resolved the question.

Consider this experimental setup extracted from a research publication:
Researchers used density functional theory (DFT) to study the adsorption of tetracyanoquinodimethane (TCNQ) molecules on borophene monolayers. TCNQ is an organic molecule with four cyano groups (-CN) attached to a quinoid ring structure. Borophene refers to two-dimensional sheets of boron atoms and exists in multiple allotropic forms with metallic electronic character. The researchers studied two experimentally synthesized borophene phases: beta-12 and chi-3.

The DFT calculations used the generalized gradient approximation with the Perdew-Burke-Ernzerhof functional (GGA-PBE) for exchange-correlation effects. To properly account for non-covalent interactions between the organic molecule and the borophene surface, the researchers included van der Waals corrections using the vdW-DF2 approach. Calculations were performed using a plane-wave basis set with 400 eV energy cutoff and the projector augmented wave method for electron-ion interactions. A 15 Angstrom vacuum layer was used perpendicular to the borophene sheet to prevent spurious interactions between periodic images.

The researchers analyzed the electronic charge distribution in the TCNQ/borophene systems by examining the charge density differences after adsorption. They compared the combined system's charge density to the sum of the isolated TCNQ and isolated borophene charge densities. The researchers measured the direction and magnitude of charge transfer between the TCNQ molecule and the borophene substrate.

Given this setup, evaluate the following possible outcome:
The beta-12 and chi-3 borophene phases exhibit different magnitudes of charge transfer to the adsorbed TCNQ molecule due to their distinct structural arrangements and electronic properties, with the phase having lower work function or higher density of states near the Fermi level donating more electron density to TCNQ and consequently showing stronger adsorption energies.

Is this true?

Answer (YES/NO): NO